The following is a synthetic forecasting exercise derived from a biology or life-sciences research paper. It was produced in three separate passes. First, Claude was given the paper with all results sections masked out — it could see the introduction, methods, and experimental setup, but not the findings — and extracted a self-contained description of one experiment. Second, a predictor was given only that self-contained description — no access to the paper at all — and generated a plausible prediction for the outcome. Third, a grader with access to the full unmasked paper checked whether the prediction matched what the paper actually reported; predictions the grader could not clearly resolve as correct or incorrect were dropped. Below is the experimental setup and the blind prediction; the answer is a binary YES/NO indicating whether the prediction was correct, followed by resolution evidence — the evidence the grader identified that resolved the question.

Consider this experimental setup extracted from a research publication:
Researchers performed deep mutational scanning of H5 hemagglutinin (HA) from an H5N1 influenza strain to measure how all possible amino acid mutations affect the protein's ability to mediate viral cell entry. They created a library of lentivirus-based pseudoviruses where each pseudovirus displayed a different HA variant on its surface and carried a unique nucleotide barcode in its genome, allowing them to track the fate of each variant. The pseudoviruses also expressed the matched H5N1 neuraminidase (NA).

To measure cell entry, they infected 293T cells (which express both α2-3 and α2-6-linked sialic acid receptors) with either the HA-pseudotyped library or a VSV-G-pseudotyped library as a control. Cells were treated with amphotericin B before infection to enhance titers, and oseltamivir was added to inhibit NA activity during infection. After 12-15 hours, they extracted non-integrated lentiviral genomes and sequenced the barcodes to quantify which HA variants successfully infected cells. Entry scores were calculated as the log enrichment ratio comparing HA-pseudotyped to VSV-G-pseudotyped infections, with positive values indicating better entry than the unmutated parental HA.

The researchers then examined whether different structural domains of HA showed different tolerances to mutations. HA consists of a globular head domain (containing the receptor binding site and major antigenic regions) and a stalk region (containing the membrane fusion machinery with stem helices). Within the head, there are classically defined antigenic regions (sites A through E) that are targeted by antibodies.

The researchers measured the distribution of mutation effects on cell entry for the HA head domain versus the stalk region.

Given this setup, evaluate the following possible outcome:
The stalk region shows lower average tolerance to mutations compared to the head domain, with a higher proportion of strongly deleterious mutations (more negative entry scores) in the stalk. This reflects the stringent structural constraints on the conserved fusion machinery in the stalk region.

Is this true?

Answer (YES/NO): YES